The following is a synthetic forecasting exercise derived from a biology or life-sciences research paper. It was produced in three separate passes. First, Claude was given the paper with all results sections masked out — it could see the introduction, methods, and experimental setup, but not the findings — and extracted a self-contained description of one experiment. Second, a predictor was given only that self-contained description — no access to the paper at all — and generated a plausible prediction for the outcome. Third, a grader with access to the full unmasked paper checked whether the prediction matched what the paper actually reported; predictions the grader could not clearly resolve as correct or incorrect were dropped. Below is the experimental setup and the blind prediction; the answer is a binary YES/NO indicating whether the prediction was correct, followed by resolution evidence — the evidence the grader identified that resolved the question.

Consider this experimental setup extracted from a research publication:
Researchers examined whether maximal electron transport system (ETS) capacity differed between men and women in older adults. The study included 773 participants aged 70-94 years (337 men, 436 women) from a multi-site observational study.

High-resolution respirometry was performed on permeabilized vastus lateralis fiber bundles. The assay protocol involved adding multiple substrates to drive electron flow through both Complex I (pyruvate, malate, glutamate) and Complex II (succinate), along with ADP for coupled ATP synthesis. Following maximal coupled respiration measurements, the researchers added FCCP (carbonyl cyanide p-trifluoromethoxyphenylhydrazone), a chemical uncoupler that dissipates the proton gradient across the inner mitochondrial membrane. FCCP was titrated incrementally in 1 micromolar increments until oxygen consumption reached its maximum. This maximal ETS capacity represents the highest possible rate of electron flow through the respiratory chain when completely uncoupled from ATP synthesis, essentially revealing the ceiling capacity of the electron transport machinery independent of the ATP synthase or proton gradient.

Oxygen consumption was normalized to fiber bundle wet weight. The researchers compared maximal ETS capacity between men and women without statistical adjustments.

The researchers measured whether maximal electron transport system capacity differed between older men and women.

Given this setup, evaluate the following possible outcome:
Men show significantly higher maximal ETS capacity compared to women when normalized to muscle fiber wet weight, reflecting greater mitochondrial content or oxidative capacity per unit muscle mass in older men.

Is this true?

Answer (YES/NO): YES